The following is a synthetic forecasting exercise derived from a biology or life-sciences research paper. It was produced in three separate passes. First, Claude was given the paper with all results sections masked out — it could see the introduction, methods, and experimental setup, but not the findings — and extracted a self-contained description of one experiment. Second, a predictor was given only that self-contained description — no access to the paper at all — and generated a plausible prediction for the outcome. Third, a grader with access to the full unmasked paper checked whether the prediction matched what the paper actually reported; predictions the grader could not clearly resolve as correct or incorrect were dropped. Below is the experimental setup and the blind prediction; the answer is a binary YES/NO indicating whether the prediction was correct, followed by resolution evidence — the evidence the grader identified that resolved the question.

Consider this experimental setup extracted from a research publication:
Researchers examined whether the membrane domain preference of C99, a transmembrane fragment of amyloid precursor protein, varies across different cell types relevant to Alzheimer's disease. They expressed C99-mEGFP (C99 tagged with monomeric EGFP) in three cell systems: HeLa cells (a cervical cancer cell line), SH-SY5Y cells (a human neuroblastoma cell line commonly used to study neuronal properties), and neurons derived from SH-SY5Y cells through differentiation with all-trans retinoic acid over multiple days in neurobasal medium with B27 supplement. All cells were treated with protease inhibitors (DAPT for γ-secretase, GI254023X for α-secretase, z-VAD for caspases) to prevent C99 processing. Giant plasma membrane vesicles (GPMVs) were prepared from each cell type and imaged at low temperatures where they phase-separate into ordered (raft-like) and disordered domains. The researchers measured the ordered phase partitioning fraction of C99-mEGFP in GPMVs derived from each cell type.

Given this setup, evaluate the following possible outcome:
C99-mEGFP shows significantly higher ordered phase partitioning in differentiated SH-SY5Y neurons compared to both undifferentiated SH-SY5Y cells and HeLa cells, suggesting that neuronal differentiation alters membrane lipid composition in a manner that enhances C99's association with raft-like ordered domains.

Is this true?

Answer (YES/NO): NO